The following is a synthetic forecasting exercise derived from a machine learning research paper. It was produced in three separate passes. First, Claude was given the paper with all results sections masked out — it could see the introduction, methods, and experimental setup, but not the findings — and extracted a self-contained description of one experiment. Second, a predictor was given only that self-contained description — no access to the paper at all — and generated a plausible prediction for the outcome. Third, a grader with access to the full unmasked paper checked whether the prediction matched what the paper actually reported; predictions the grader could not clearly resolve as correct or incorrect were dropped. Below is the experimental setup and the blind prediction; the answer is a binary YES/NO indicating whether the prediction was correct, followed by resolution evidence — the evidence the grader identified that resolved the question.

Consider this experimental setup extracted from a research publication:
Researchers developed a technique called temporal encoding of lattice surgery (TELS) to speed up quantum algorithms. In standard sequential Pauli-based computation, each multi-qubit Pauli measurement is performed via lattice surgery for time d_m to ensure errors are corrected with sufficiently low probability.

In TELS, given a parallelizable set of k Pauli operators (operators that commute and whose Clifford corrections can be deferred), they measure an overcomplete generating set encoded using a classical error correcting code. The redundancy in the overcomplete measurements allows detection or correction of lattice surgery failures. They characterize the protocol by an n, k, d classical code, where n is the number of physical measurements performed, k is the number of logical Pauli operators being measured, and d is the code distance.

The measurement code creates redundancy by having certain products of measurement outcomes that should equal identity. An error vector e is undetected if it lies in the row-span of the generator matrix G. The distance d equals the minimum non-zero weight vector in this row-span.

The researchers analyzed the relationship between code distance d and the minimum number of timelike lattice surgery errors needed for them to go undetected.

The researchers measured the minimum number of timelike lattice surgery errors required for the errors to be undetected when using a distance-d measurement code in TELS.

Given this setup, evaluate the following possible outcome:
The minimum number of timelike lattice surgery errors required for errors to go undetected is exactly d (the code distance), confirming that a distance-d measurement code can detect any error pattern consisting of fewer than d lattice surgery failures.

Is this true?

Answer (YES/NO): YES